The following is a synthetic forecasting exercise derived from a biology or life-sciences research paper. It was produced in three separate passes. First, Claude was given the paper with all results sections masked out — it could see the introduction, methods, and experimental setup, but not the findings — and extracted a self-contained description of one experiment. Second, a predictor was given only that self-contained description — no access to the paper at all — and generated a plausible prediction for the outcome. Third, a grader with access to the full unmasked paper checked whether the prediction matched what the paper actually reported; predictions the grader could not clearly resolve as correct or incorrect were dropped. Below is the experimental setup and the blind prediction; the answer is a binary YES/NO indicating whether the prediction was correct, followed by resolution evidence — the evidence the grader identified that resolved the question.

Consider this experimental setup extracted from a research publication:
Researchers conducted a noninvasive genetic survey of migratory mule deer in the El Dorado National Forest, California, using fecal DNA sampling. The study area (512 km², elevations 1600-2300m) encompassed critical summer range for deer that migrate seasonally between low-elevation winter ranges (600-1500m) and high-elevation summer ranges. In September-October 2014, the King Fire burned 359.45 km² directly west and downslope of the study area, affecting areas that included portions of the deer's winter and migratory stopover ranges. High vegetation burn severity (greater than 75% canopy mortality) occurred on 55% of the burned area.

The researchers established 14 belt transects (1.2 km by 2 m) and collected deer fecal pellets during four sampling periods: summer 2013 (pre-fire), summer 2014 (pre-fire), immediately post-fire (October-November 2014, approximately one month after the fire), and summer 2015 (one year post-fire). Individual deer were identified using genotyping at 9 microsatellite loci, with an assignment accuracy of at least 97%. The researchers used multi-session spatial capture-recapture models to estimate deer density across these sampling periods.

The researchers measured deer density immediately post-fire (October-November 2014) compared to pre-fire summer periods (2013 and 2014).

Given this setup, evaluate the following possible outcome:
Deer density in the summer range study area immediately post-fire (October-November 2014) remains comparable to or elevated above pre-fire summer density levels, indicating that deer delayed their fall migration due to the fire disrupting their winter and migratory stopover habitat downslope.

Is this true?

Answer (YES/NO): NO